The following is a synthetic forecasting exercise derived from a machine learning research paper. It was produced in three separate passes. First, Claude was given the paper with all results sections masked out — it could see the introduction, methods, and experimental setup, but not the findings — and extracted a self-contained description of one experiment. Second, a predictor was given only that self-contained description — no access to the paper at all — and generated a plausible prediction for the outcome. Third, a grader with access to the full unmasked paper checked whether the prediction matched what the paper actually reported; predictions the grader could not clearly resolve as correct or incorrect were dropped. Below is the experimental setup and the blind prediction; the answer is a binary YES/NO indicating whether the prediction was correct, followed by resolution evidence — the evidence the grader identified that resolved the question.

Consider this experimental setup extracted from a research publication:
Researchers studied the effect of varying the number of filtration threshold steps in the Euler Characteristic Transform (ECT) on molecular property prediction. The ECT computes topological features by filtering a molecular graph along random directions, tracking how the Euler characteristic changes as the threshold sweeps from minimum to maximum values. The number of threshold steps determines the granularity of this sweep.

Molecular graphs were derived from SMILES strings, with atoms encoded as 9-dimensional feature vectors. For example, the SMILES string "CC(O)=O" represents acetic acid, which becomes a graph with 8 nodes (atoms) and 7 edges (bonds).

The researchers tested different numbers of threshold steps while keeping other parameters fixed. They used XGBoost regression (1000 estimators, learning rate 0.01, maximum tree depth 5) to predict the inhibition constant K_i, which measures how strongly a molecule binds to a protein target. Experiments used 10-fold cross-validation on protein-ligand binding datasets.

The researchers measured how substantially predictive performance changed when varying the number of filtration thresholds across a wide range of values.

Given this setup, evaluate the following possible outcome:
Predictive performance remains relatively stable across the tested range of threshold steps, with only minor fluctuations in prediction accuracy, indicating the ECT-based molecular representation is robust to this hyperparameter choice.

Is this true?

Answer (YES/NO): YES